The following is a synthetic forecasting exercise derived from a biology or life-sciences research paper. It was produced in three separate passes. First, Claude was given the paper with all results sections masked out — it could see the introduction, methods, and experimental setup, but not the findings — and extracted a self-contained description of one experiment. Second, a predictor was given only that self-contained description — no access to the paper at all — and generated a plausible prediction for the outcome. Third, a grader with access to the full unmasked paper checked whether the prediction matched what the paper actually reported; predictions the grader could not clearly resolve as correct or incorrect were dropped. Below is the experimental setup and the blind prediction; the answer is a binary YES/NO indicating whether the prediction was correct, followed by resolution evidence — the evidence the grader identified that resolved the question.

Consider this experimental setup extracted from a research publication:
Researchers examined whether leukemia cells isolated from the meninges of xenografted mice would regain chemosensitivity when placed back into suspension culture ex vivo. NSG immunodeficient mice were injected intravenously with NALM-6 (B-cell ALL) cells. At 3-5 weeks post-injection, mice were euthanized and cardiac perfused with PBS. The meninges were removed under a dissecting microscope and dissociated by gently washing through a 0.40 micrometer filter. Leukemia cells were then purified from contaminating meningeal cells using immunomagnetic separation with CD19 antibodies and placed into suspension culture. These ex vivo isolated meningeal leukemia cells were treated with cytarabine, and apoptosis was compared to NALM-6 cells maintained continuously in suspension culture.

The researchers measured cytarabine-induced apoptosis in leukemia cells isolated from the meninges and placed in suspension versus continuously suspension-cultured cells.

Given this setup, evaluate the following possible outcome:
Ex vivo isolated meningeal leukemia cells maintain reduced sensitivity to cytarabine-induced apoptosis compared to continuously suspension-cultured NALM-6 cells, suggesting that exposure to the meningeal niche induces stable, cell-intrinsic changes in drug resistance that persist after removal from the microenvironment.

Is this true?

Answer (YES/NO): NO